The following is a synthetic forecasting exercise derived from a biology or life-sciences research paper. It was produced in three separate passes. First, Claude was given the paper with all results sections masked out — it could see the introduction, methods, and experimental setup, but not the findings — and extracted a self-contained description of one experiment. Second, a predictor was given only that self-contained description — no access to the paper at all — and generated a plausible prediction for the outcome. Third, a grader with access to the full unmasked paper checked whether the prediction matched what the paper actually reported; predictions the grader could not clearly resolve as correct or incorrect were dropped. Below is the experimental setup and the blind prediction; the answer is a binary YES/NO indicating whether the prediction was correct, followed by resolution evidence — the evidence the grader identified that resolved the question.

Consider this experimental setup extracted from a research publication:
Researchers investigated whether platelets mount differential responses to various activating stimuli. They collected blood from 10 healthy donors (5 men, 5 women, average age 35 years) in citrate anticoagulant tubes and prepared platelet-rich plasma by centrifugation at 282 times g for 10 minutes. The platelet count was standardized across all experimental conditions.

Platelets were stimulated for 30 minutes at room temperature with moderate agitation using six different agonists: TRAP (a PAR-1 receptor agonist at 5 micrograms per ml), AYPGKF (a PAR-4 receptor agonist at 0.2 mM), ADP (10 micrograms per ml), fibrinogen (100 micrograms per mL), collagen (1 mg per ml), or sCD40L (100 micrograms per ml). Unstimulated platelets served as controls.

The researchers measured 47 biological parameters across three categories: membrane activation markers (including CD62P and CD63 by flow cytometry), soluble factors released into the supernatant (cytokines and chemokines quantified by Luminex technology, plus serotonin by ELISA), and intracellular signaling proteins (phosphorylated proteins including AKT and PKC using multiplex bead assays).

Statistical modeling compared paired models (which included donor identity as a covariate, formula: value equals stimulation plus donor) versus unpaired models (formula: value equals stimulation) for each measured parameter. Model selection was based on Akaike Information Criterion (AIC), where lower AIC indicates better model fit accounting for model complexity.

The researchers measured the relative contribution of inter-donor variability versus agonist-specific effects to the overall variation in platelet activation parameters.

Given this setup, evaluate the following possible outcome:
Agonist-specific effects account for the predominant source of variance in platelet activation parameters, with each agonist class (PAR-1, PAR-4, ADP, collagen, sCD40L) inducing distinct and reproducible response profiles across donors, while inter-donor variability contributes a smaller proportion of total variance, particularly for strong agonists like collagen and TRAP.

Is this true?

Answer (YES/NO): NO